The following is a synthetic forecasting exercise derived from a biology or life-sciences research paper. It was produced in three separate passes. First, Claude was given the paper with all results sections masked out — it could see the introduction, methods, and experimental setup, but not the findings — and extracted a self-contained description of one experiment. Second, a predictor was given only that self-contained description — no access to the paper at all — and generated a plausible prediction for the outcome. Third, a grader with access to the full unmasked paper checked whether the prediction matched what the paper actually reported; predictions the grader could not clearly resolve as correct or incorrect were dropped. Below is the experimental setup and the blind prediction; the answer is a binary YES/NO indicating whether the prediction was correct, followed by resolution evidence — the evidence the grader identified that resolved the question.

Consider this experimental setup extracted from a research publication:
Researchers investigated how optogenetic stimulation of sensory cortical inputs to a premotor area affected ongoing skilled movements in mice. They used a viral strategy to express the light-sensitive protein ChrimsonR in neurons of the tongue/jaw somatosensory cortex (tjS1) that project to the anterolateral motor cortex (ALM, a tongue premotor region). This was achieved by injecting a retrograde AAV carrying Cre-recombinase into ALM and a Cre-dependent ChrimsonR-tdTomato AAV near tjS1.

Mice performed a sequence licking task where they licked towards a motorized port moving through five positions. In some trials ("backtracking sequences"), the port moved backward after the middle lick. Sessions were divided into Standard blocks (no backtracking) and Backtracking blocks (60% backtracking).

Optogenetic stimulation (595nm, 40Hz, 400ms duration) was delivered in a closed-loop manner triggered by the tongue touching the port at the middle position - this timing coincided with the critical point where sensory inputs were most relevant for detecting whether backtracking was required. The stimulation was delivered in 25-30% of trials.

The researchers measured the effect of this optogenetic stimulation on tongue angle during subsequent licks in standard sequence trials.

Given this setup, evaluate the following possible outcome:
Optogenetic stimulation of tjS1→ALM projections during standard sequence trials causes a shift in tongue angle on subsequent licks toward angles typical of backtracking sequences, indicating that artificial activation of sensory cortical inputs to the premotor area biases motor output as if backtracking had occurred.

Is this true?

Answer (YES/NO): YES